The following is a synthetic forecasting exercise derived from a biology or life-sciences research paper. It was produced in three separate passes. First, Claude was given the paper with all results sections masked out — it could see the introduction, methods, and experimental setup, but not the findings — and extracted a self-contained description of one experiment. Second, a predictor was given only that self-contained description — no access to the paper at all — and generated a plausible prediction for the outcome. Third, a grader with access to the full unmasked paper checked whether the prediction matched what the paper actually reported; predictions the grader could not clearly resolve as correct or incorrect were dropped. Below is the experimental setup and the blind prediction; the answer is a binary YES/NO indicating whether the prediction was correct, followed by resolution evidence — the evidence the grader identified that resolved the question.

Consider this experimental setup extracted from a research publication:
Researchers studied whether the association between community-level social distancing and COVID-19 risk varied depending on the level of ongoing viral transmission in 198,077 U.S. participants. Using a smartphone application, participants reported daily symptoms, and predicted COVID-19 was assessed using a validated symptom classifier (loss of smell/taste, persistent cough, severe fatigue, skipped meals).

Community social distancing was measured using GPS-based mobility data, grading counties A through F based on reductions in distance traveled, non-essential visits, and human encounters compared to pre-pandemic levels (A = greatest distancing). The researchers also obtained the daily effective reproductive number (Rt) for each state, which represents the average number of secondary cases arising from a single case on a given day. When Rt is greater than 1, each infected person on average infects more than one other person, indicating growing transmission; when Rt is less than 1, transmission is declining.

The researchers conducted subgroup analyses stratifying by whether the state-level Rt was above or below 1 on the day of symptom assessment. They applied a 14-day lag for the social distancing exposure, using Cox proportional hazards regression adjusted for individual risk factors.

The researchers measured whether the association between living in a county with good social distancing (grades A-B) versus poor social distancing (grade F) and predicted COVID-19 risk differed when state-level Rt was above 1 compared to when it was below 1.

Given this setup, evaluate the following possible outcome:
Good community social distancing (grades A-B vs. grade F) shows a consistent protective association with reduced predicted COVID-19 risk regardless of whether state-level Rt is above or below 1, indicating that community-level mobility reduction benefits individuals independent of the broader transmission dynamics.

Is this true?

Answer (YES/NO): YES